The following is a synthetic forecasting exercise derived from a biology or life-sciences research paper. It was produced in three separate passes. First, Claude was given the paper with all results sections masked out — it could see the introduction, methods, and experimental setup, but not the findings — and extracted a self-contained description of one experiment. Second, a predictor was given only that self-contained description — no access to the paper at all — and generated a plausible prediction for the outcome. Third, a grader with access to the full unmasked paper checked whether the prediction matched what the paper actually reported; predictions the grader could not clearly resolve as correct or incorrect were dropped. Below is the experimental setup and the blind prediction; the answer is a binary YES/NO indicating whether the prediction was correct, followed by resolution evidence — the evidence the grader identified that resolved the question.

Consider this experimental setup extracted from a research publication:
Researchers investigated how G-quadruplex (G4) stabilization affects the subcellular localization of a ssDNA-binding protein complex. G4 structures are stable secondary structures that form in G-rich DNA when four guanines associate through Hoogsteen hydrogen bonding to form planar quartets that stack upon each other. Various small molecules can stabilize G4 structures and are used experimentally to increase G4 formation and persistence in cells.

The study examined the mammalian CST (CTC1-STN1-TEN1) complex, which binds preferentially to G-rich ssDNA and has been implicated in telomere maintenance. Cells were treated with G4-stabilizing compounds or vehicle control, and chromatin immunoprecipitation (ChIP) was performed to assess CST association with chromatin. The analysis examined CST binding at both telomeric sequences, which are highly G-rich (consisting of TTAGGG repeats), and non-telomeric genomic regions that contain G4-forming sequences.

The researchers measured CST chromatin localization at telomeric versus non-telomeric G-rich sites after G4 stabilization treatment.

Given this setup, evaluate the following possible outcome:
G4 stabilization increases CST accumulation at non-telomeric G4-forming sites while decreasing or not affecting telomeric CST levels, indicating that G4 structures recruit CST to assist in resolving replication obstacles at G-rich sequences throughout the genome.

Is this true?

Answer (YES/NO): NO